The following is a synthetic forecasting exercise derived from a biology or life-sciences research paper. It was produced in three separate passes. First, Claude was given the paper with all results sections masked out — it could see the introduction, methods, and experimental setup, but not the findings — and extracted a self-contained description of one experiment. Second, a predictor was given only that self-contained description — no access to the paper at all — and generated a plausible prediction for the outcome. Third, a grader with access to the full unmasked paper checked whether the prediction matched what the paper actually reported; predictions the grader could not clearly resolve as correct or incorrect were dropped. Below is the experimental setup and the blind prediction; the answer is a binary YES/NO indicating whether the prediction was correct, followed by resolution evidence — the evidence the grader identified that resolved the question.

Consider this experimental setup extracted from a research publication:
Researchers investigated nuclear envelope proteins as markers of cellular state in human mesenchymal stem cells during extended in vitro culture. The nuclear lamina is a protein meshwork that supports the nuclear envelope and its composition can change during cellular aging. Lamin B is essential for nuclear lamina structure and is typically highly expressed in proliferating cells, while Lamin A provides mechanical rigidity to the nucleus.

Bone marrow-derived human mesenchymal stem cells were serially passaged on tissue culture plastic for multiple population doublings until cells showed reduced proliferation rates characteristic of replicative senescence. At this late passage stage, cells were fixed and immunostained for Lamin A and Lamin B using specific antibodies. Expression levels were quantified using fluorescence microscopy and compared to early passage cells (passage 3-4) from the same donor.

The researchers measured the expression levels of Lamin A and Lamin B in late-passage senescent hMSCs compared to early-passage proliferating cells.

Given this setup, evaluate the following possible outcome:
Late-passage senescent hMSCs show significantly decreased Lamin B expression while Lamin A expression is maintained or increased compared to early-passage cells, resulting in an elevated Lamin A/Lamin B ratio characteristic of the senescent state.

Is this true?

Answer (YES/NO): YES